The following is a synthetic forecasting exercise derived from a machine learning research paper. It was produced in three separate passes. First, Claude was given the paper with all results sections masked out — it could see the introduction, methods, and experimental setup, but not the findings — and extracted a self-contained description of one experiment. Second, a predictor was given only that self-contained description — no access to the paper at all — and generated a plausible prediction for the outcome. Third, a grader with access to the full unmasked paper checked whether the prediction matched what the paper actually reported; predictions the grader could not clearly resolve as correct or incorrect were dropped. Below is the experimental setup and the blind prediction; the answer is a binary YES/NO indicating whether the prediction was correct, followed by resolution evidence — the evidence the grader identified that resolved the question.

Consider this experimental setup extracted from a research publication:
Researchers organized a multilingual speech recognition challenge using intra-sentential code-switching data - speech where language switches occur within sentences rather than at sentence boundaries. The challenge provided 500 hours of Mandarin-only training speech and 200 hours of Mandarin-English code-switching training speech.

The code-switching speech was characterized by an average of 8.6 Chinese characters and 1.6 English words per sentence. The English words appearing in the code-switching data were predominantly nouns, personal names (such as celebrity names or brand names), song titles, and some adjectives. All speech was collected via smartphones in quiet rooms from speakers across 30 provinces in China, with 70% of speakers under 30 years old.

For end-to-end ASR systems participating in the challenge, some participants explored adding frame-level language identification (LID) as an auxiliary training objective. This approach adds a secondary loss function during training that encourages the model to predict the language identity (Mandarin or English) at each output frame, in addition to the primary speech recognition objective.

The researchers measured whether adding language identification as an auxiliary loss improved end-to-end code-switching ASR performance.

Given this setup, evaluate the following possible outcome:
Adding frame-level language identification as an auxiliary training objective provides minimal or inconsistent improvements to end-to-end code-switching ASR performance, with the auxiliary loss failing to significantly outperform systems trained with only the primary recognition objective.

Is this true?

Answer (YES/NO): NO